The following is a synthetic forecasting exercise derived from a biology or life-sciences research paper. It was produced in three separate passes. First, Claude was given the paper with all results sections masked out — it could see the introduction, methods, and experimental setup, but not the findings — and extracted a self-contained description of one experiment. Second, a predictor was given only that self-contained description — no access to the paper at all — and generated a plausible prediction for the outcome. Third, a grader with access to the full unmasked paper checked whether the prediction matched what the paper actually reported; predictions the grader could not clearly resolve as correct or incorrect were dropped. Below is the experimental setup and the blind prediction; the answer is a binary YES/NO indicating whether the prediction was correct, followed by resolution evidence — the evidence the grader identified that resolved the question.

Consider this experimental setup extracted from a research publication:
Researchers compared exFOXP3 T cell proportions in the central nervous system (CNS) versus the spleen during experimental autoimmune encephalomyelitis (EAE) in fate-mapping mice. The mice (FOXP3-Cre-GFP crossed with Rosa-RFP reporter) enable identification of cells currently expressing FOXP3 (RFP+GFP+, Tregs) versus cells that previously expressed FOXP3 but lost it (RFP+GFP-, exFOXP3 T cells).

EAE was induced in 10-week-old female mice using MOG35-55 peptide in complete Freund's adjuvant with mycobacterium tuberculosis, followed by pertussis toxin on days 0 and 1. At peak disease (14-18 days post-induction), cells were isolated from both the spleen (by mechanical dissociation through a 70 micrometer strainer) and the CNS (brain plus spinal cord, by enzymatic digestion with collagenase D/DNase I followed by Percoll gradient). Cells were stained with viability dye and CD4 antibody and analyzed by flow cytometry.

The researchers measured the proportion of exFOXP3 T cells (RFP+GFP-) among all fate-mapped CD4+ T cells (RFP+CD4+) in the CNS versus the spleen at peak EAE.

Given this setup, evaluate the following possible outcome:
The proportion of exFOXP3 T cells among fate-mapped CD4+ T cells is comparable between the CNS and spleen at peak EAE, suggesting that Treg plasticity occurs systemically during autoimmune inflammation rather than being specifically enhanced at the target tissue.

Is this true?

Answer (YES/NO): NO